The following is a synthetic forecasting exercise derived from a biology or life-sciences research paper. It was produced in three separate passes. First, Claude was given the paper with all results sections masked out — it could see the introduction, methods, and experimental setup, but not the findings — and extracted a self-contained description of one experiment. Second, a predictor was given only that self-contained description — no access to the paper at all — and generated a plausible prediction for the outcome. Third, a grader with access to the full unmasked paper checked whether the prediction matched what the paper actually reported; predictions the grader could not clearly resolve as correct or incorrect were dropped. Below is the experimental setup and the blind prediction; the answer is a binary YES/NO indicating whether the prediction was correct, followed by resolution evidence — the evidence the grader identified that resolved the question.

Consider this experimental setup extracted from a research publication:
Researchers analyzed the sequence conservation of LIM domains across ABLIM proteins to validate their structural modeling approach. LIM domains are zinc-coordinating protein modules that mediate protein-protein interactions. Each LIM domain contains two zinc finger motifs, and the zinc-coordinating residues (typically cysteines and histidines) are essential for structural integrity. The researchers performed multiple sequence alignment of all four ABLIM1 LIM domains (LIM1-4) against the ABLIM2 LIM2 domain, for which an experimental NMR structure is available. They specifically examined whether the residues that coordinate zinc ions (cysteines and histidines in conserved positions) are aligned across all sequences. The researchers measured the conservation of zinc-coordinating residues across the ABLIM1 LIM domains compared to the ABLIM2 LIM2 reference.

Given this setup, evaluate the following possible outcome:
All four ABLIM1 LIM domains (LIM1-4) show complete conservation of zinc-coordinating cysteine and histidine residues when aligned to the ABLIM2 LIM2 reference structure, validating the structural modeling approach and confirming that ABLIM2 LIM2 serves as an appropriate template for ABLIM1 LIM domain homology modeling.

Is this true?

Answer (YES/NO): NO